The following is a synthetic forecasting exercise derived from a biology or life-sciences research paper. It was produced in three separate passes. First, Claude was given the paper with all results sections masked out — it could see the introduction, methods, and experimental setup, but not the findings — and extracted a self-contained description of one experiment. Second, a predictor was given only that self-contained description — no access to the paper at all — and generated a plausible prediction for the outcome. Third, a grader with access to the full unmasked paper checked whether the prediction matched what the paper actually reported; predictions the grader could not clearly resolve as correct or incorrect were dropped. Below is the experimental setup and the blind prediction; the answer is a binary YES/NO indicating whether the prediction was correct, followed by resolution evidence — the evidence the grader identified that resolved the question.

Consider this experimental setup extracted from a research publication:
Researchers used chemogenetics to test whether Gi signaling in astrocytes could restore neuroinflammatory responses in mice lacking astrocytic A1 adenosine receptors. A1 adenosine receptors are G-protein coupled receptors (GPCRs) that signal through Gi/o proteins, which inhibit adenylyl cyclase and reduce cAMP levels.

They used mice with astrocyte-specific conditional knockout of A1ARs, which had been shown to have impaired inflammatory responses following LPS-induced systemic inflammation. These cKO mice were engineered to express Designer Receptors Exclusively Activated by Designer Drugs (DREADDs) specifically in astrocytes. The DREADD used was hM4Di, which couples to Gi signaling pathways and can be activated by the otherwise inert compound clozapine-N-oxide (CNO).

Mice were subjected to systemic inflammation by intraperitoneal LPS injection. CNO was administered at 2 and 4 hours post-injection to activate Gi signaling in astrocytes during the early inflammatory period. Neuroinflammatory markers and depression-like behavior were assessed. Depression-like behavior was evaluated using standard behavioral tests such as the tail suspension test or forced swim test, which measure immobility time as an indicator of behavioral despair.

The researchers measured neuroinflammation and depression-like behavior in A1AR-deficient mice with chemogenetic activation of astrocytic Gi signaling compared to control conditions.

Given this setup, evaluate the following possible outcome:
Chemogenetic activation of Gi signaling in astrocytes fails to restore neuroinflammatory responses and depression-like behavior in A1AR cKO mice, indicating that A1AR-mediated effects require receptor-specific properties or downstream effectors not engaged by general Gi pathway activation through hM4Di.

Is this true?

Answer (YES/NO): NO